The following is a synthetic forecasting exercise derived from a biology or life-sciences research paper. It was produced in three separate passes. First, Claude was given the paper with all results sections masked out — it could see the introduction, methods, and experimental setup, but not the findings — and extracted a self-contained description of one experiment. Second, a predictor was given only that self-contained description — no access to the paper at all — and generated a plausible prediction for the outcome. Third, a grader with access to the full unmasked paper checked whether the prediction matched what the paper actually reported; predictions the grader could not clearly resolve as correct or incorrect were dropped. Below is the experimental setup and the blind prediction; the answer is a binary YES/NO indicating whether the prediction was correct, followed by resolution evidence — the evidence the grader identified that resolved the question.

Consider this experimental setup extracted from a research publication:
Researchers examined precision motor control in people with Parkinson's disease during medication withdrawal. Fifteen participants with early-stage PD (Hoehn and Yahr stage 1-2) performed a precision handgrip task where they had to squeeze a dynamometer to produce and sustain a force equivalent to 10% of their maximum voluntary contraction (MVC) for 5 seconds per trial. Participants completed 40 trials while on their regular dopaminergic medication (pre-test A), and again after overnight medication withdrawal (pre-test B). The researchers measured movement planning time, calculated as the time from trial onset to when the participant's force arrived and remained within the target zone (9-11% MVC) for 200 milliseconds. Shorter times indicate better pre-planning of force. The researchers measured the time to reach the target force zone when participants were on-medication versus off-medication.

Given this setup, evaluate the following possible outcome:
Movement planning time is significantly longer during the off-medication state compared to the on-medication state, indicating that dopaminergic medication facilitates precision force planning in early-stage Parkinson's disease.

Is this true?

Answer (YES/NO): NO